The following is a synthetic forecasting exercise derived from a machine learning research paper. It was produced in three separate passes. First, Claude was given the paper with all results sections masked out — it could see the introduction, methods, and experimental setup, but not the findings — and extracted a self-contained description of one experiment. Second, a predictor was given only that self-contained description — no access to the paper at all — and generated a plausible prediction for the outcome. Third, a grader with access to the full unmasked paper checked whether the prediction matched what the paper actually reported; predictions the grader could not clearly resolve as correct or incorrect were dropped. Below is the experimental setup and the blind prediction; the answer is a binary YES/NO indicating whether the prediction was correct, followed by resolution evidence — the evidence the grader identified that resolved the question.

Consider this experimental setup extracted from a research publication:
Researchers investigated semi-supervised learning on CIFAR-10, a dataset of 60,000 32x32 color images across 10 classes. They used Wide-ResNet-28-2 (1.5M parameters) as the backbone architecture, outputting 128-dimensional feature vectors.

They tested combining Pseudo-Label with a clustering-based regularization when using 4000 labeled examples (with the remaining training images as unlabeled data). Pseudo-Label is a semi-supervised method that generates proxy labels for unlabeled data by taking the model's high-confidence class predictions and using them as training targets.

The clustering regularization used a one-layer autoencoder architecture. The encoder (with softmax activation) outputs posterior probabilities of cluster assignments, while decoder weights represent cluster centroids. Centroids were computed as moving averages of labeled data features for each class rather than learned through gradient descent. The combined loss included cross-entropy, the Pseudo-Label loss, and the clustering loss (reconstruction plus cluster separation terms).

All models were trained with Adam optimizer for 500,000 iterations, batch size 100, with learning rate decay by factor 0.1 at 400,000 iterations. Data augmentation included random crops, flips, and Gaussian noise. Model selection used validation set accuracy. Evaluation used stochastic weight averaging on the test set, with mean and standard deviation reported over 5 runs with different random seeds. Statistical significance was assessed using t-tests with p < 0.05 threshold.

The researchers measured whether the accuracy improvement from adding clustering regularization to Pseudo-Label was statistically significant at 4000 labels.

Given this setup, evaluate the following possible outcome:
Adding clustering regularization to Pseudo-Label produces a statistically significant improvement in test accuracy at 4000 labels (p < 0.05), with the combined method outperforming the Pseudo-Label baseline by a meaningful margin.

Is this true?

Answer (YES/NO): NO